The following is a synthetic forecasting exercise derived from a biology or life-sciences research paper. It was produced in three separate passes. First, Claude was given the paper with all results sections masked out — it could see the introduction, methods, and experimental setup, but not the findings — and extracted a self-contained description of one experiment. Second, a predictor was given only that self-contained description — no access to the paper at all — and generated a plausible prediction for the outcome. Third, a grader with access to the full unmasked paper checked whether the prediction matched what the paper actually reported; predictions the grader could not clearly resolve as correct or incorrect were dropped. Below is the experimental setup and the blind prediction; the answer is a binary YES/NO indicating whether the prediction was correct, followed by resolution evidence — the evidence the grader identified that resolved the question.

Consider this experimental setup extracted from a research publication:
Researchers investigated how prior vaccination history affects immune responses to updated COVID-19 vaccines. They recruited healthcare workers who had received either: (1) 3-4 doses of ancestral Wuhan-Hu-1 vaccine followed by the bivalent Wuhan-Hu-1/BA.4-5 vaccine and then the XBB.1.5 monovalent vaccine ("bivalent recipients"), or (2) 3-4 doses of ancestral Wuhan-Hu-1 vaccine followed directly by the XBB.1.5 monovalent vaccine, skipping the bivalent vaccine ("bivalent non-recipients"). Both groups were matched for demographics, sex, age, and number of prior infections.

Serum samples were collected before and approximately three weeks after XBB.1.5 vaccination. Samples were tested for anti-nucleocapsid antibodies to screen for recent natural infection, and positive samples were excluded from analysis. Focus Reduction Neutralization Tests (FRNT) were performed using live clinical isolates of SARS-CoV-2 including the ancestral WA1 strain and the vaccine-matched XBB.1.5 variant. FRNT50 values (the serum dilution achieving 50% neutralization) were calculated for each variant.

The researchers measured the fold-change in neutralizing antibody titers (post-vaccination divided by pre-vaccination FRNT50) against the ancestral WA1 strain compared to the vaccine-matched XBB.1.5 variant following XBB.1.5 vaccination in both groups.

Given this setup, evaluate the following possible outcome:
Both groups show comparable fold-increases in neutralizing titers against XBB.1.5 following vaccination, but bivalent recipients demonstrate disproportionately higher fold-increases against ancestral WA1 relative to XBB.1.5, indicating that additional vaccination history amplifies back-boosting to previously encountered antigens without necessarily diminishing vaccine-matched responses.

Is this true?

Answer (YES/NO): NO